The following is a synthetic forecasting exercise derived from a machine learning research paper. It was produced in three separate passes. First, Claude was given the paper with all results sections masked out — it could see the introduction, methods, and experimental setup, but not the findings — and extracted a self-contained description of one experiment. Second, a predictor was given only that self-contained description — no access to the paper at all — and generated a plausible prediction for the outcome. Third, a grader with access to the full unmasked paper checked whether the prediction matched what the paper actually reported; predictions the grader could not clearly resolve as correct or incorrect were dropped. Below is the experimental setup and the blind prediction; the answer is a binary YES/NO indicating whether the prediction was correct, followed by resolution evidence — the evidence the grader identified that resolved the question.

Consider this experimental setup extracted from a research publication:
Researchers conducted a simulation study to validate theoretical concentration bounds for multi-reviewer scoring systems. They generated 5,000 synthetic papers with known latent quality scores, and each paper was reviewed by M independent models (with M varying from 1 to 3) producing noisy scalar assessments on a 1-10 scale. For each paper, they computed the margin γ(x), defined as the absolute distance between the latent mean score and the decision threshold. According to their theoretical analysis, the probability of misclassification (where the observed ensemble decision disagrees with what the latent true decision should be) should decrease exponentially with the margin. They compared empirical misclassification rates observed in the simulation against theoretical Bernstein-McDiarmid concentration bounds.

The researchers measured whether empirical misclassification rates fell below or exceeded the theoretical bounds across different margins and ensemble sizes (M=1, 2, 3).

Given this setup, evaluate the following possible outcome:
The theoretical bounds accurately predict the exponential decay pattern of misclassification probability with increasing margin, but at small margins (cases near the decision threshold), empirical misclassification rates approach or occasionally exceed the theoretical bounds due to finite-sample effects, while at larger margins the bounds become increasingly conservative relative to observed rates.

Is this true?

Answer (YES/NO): NO